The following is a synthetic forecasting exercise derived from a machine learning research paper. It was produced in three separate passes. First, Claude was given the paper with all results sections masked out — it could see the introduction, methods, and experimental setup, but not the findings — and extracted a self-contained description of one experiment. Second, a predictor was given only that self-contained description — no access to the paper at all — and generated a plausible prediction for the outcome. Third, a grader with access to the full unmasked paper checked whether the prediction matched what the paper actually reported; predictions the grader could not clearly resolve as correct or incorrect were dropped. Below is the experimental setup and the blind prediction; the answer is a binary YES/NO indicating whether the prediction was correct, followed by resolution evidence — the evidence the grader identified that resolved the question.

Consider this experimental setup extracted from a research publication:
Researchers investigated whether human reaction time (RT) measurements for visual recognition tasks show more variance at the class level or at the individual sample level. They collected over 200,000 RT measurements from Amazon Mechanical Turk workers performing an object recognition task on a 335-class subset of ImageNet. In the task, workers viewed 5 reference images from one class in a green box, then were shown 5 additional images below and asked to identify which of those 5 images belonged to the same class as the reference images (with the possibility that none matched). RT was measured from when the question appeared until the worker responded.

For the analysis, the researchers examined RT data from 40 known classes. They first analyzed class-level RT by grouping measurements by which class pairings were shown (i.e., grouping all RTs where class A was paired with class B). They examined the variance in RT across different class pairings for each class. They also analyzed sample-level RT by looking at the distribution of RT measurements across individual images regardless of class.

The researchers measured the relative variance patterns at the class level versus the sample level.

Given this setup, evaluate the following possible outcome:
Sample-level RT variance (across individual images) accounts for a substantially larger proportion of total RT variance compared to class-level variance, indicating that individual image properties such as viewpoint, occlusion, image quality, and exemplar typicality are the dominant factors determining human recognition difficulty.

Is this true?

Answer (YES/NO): YES